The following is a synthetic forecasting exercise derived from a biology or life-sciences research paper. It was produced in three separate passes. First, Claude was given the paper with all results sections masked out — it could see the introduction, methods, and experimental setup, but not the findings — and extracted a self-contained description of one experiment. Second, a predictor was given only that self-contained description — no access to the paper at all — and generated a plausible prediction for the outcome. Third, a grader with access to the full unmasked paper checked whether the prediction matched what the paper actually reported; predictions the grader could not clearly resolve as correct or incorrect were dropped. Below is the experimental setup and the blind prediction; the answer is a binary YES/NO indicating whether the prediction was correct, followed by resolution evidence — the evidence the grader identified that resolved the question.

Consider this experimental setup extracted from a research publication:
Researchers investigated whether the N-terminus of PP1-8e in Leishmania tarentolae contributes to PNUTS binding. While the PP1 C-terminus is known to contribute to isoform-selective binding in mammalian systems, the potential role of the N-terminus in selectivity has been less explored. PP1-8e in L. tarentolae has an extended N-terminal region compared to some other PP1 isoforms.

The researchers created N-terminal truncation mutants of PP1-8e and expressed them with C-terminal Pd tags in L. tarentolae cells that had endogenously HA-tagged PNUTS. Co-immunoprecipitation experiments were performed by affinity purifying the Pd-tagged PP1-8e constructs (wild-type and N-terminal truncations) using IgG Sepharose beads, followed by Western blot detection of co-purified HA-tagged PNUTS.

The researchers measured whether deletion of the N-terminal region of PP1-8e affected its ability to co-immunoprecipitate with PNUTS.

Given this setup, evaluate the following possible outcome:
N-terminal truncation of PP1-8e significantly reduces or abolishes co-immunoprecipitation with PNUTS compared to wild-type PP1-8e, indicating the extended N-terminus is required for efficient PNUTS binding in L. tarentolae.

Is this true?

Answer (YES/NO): YES